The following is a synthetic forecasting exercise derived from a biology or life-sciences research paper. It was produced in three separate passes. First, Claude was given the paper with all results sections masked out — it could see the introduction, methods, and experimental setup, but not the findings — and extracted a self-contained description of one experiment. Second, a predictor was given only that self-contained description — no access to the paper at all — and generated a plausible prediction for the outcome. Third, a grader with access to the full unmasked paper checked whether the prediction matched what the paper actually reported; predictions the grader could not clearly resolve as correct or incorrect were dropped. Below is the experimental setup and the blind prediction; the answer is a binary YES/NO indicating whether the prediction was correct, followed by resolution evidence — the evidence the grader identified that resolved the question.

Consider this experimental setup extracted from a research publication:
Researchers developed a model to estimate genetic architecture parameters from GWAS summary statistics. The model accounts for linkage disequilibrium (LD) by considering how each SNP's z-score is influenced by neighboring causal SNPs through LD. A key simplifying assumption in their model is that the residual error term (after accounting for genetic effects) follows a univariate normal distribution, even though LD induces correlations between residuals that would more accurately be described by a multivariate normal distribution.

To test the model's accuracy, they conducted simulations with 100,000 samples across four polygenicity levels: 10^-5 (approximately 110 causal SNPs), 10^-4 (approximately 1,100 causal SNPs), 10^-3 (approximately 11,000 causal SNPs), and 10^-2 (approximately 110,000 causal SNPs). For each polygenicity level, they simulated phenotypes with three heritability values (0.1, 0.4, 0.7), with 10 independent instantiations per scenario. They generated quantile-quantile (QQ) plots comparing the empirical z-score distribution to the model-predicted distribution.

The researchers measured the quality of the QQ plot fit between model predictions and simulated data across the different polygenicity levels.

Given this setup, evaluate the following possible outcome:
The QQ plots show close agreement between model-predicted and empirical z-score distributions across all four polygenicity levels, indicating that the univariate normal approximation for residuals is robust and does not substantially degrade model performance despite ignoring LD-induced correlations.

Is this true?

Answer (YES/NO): NO